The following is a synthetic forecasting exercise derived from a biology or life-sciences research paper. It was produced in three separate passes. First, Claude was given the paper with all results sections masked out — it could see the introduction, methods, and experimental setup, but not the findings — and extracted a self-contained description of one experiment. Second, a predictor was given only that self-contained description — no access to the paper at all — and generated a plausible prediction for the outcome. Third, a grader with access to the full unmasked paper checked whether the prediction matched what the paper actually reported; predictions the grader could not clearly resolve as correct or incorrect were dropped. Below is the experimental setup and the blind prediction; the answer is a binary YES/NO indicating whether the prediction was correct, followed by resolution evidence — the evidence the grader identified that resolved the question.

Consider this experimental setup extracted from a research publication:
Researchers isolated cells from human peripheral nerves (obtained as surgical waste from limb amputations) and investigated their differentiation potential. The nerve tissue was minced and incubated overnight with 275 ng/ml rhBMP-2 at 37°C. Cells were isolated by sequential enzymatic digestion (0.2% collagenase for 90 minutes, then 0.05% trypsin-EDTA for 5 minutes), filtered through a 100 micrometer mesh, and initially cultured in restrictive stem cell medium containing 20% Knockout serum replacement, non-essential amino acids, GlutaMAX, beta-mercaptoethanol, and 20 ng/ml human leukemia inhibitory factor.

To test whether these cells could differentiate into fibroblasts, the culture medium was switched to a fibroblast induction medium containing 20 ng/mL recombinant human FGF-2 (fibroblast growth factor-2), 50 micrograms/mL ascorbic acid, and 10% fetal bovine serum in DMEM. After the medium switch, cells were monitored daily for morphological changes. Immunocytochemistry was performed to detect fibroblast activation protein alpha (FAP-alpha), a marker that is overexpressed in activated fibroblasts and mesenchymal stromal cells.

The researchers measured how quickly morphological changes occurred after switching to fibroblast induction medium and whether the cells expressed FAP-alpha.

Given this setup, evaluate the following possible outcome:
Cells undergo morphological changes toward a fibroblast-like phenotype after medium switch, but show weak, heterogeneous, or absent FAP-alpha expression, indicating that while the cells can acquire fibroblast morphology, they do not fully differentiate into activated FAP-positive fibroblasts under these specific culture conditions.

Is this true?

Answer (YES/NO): NO